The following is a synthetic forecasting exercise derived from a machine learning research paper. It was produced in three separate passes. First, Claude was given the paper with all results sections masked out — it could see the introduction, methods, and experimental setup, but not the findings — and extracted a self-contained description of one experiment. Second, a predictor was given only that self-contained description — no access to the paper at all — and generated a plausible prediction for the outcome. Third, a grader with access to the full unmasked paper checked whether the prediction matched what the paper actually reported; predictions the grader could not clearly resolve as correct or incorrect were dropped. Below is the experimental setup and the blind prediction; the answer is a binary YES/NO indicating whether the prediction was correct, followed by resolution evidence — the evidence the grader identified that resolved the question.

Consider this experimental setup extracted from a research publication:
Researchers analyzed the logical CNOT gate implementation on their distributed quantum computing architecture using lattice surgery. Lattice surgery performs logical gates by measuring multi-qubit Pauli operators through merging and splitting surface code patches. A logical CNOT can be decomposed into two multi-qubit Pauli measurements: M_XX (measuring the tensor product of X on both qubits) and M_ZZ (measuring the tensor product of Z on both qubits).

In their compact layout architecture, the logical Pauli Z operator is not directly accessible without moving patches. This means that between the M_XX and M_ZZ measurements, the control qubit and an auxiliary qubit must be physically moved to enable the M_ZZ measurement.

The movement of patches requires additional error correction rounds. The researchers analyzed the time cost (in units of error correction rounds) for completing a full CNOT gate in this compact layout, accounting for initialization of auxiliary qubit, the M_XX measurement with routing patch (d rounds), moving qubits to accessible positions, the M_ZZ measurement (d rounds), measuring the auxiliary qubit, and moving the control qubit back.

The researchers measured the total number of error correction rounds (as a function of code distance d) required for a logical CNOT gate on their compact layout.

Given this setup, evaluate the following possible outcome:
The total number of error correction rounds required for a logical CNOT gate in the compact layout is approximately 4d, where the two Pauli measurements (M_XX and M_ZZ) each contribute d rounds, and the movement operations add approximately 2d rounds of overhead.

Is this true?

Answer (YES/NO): YES